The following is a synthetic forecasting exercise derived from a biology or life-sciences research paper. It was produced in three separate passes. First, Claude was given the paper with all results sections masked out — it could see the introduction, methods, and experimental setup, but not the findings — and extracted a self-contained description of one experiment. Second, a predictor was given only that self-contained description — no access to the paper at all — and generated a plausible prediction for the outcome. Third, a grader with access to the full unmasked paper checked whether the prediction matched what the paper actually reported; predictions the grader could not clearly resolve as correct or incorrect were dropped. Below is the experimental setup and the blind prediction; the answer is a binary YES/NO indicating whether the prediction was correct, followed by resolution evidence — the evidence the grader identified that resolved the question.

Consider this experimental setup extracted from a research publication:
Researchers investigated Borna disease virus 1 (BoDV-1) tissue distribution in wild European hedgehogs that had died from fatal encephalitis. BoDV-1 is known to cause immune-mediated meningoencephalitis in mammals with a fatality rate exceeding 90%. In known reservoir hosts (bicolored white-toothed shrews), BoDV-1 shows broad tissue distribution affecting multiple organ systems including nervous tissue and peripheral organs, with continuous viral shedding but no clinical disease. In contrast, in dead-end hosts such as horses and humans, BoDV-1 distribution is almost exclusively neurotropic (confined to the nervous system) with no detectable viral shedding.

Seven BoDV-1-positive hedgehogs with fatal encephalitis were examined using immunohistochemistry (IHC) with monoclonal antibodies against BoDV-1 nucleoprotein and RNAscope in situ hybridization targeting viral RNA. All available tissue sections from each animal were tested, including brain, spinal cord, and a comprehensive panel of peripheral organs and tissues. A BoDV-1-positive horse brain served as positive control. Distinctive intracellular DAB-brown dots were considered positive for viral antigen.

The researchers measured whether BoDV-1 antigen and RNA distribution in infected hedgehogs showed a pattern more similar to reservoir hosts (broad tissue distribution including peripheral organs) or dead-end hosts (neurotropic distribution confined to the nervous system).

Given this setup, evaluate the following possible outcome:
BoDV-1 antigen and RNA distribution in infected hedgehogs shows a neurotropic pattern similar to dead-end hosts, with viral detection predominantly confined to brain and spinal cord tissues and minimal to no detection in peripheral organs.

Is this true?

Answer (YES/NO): NO